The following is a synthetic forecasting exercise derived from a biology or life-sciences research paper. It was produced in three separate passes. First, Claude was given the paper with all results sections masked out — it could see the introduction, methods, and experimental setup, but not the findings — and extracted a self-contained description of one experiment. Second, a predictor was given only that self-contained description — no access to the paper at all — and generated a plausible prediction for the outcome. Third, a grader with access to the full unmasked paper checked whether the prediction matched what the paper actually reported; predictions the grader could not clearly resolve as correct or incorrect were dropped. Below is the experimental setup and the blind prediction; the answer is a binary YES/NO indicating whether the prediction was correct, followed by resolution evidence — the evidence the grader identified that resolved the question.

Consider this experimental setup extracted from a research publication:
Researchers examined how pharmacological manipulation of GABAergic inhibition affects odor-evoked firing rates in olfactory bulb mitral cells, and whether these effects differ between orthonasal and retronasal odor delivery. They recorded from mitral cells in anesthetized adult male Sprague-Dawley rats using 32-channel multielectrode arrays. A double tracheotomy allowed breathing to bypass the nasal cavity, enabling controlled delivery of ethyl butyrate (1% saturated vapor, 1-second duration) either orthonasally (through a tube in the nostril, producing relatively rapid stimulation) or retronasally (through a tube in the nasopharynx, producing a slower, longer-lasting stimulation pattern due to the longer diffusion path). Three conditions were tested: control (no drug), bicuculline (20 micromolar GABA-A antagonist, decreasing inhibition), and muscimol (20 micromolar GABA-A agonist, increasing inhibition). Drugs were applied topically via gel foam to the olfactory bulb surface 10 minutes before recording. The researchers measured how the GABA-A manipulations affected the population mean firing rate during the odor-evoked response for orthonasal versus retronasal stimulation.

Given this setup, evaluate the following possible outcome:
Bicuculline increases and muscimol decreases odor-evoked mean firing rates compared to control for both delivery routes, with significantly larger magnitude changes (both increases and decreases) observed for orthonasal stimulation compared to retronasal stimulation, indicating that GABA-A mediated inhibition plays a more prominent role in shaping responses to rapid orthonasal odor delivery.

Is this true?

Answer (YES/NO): NO